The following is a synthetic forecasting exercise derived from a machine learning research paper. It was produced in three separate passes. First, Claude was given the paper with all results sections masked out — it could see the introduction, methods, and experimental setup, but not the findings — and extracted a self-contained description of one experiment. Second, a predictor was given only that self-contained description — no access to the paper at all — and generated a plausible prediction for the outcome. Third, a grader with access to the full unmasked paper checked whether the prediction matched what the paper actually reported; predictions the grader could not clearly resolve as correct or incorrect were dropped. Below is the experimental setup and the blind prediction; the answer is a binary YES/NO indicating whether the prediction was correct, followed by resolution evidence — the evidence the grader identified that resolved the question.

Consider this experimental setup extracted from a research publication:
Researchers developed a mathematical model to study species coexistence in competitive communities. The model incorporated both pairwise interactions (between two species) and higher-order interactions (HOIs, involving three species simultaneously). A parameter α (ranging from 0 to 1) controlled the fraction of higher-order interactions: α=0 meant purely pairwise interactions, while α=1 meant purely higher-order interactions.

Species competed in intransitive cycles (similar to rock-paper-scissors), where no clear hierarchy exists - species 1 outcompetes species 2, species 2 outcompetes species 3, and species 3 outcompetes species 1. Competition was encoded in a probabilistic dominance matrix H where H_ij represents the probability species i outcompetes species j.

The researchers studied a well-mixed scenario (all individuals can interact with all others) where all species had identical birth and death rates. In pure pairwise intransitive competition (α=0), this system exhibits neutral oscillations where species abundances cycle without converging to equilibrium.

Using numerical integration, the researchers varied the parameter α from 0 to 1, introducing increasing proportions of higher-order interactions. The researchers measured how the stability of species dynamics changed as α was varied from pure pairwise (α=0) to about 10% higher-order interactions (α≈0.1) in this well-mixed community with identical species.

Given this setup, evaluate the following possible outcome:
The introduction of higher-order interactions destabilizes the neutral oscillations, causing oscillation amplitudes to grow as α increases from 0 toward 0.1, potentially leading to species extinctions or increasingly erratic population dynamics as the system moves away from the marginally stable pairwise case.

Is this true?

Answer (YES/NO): NO